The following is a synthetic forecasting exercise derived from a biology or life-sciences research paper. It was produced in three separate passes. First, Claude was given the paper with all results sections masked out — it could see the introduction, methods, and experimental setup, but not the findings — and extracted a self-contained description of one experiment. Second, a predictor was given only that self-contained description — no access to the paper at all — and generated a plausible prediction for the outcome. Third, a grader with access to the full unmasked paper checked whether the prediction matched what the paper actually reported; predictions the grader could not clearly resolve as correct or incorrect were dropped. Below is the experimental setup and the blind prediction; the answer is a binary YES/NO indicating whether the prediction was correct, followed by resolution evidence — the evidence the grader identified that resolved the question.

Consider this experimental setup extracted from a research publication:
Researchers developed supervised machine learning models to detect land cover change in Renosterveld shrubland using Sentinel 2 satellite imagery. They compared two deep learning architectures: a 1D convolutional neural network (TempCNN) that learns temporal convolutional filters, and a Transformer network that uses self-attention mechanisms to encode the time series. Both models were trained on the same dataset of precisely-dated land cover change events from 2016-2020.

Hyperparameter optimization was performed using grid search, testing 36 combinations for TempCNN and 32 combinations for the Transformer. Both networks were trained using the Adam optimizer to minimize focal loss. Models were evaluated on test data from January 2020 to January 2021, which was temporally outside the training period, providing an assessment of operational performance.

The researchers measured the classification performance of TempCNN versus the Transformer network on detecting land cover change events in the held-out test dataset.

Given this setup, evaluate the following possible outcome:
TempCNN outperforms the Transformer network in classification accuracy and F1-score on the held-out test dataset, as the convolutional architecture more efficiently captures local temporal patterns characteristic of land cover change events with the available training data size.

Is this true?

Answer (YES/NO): NO